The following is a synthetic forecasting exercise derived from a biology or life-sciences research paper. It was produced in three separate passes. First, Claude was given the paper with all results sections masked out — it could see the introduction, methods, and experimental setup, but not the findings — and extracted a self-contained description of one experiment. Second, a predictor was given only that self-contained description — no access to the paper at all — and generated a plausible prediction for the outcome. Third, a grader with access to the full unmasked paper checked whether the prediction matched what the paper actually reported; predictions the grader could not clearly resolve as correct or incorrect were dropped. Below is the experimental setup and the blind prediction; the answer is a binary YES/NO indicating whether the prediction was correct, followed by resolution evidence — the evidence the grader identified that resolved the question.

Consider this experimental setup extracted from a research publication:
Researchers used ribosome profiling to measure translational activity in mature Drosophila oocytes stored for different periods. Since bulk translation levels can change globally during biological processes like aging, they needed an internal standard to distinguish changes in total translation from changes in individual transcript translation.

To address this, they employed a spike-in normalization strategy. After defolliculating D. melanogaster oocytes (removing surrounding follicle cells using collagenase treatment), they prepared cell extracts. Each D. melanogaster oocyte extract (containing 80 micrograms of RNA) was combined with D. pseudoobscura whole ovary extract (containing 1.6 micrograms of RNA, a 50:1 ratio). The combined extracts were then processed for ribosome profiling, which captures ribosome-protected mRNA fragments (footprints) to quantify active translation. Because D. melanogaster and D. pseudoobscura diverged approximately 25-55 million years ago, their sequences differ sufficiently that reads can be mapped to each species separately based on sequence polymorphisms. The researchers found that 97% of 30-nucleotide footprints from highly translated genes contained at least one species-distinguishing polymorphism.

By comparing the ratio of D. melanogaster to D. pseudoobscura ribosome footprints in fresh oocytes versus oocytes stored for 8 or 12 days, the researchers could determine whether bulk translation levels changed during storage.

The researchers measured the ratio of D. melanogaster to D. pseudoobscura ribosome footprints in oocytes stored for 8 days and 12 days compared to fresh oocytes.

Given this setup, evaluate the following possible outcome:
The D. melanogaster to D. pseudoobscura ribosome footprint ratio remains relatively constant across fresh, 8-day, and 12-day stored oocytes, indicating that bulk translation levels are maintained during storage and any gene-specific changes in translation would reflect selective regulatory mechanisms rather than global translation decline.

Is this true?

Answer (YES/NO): NO